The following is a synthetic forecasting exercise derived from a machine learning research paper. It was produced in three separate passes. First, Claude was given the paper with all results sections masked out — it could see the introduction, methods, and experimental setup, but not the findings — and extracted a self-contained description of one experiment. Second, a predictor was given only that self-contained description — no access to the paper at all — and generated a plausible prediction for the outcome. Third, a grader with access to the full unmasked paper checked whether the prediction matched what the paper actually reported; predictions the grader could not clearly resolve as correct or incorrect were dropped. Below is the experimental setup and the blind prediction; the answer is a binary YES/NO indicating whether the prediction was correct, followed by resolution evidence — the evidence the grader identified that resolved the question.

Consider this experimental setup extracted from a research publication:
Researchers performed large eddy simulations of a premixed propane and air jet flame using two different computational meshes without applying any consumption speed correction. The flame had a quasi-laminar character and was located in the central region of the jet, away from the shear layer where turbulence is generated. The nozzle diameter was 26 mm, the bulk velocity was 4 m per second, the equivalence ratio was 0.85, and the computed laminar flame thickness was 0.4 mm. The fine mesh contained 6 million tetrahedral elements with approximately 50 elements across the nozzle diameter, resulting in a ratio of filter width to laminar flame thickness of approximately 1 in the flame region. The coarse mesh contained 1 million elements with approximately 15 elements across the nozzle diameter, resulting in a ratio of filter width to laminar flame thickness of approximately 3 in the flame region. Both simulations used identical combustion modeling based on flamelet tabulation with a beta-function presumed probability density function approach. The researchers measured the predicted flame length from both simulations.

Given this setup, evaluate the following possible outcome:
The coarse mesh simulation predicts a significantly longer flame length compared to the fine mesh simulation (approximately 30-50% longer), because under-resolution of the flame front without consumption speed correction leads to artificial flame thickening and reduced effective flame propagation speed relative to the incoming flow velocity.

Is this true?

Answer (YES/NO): NO